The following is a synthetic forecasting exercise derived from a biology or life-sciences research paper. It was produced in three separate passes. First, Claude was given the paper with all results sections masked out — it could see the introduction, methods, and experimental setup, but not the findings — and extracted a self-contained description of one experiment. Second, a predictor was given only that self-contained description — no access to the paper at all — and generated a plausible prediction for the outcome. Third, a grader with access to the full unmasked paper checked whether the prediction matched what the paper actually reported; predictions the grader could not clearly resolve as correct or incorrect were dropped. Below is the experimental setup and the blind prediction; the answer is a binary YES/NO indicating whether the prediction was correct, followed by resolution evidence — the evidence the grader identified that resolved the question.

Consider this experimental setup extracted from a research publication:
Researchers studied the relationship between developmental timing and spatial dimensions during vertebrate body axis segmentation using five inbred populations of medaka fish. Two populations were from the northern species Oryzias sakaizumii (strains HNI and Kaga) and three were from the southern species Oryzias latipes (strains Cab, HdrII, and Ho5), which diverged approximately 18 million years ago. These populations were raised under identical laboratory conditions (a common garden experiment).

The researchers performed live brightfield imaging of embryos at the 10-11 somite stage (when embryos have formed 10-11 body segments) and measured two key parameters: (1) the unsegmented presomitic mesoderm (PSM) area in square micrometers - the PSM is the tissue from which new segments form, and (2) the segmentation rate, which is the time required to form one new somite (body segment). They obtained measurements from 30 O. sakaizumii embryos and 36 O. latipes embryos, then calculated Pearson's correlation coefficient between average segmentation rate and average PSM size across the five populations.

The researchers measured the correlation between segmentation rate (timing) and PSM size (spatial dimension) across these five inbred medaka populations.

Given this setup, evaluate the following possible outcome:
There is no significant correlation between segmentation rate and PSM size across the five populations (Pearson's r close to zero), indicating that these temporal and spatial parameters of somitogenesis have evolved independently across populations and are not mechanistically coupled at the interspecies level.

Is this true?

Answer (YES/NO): NO